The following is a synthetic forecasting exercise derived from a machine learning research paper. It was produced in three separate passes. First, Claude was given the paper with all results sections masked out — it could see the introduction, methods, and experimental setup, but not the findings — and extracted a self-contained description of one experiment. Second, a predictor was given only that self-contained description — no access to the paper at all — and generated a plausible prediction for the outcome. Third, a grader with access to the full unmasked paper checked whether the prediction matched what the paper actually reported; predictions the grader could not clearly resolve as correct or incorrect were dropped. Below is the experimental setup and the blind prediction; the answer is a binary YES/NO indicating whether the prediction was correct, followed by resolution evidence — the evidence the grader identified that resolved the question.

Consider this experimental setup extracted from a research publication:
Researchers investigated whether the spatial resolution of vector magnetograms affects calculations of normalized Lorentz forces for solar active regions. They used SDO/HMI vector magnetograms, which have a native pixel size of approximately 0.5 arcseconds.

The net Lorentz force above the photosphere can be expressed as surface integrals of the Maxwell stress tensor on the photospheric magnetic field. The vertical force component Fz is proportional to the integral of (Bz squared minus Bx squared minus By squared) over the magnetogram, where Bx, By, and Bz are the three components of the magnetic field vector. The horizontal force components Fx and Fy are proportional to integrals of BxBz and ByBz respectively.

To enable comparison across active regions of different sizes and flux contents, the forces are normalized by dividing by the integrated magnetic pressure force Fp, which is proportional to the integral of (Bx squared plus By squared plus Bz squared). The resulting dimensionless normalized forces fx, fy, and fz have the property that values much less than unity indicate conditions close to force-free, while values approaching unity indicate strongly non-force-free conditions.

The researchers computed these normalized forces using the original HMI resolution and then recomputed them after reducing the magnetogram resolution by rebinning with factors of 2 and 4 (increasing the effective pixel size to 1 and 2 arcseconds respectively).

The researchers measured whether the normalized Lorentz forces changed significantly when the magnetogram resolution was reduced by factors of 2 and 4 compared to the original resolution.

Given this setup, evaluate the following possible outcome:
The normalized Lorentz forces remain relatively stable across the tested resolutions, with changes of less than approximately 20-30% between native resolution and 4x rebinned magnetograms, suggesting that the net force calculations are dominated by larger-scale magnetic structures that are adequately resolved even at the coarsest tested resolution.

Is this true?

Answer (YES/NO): YES